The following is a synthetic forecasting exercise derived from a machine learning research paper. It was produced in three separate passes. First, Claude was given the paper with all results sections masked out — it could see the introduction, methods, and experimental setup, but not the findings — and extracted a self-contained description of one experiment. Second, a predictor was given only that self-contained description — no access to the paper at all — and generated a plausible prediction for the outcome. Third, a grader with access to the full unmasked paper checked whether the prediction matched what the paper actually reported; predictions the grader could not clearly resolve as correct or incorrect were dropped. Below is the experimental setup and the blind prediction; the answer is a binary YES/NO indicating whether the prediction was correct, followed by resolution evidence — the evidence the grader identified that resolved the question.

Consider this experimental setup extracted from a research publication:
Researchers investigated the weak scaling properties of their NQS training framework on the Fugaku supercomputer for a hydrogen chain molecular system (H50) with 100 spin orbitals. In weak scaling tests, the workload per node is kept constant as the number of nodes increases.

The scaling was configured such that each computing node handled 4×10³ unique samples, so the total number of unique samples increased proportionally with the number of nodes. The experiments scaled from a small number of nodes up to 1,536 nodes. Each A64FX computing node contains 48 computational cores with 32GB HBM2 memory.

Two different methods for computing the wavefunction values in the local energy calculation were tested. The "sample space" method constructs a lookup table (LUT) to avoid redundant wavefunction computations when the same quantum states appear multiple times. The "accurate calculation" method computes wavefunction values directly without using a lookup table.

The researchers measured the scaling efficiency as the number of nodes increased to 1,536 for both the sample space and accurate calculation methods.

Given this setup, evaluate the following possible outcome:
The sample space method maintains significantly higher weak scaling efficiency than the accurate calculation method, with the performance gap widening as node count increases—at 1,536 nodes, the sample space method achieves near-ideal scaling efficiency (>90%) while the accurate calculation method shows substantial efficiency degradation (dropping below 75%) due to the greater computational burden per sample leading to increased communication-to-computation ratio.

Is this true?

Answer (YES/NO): NO